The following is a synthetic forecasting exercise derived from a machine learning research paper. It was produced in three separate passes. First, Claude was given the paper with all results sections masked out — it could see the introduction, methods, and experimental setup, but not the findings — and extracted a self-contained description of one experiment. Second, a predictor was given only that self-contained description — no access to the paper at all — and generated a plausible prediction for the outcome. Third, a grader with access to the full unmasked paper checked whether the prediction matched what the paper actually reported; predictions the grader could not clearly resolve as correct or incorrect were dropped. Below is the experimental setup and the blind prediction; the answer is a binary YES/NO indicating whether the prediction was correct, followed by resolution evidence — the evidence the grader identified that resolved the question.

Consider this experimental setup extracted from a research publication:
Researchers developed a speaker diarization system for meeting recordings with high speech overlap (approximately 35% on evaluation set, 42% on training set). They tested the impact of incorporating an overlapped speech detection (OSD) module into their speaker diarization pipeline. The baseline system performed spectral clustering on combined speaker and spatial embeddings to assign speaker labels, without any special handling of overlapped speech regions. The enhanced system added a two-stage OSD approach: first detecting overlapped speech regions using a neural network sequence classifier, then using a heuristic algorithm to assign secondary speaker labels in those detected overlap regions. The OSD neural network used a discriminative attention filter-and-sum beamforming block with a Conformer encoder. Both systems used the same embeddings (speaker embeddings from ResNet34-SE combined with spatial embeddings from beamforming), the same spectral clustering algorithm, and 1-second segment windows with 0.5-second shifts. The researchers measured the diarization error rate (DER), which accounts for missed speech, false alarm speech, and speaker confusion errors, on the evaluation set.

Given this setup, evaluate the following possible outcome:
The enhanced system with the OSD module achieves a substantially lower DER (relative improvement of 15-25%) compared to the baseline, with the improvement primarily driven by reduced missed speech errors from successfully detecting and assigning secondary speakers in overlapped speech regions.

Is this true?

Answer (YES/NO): NO